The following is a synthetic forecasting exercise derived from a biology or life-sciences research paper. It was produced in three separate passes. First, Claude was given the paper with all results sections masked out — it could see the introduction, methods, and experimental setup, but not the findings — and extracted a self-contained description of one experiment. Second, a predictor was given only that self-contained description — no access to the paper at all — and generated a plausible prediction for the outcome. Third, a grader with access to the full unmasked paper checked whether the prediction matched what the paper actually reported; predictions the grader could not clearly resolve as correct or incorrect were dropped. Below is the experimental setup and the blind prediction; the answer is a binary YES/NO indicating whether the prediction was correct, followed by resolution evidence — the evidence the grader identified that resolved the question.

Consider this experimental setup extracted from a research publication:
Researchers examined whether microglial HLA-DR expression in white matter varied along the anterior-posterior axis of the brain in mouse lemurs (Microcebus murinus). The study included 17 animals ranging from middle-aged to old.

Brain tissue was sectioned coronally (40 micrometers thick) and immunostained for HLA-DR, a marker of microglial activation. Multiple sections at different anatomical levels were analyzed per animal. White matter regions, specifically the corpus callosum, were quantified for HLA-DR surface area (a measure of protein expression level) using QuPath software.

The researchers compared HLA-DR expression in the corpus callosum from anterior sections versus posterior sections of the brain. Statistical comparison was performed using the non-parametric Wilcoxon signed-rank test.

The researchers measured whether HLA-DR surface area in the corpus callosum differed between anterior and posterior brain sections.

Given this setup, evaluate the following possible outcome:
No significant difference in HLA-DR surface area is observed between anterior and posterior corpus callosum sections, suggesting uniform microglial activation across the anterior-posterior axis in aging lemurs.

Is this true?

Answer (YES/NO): NO